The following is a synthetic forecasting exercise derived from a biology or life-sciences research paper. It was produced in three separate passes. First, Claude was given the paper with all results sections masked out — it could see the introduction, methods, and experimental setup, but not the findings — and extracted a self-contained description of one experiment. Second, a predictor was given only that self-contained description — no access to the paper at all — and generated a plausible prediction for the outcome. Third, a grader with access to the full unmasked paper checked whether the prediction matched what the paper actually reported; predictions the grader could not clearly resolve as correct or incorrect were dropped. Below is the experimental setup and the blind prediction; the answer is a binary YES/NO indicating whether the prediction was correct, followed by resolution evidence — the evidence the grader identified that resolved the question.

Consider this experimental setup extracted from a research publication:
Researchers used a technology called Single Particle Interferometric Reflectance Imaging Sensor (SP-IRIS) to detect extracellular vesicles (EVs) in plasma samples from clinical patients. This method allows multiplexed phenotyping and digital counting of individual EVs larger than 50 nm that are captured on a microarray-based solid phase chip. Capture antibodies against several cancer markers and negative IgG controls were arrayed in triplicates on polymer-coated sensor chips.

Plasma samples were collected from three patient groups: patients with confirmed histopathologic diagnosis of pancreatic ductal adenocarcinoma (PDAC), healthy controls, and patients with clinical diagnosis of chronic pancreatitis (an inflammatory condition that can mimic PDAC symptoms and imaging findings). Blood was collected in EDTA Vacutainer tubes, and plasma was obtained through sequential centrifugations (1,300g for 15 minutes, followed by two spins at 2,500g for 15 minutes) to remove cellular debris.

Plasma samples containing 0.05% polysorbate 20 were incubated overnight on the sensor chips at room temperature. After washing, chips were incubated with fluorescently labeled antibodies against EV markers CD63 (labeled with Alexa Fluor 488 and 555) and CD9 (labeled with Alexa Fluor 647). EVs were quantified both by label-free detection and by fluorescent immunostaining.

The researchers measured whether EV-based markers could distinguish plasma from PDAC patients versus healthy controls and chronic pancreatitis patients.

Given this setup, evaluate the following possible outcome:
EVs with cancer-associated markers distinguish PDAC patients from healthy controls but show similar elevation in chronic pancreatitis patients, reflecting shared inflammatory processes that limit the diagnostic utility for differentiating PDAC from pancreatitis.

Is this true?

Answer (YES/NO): NO